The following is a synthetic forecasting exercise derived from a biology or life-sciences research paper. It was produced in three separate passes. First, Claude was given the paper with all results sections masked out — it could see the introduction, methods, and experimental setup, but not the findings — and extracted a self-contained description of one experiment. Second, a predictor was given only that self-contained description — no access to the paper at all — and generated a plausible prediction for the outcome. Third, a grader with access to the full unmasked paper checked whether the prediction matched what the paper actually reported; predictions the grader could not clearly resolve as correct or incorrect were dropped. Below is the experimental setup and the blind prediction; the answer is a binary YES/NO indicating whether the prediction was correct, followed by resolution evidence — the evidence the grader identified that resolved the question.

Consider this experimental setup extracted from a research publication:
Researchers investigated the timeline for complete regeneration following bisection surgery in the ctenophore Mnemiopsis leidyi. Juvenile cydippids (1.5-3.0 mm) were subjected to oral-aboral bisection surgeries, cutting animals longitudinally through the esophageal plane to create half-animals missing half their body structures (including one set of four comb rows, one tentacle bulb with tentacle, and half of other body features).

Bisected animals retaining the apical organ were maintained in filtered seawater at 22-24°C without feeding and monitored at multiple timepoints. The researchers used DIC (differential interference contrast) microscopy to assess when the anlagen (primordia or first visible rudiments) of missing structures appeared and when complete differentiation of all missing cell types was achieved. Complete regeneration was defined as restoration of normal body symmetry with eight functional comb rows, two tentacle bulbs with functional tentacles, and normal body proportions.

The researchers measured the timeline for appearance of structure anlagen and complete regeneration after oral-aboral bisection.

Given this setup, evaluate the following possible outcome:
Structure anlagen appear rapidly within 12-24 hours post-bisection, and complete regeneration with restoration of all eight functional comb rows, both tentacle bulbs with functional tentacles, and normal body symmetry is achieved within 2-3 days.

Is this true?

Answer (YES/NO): NO